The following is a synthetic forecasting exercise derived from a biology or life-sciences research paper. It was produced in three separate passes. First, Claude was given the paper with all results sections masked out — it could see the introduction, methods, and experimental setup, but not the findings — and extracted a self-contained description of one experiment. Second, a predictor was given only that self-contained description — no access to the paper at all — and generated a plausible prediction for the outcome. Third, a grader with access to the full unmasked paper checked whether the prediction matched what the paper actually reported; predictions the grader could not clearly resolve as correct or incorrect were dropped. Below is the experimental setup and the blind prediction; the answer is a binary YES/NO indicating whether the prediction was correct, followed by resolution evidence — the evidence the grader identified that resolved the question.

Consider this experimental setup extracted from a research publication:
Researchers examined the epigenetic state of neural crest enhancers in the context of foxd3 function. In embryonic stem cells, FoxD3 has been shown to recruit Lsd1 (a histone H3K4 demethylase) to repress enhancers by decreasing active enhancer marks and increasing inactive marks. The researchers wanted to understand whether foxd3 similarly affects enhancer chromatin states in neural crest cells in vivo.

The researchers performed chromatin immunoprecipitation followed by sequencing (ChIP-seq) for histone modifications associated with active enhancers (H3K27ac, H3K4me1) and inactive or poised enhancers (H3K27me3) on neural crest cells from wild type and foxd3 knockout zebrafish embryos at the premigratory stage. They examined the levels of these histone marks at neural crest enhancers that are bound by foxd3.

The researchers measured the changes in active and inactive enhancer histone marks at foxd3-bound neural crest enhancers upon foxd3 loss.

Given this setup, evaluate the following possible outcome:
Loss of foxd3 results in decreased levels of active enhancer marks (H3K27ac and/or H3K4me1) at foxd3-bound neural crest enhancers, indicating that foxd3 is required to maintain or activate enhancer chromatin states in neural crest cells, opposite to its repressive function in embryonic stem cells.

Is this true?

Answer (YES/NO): NO